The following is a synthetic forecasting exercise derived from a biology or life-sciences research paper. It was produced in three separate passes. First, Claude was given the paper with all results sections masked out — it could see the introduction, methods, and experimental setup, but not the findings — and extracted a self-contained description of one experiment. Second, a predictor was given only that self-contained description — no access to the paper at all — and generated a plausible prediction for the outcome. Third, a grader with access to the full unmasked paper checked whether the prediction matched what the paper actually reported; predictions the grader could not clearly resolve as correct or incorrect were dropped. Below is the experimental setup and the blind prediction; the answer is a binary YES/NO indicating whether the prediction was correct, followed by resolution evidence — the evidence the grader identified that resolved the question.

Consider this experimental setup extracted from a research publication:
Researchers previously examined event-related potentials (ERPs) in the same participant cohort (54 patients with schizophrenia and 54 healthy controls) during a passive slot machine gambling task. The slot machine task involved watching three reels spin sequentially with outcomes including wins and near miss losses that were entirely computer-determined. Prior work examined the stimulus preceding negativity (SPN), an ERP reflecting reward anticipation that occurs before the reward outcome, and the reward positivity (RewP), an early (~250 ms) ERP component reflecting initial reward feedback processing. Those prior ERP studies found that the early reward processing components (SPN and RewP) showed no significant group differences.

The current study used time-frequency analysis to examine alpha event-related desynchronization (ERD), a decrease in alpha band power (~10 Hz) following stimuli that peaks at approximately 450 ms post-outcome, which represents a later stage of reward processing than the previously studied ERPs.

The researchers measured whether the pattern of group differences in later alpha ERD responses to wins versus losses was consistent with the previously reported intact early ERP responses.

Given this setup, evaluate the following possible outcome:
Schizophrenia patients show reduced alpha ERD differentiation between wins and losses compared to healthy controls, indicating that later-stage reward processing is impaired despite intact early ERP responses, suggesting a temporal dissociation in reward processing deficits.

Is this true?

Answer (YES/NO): YES